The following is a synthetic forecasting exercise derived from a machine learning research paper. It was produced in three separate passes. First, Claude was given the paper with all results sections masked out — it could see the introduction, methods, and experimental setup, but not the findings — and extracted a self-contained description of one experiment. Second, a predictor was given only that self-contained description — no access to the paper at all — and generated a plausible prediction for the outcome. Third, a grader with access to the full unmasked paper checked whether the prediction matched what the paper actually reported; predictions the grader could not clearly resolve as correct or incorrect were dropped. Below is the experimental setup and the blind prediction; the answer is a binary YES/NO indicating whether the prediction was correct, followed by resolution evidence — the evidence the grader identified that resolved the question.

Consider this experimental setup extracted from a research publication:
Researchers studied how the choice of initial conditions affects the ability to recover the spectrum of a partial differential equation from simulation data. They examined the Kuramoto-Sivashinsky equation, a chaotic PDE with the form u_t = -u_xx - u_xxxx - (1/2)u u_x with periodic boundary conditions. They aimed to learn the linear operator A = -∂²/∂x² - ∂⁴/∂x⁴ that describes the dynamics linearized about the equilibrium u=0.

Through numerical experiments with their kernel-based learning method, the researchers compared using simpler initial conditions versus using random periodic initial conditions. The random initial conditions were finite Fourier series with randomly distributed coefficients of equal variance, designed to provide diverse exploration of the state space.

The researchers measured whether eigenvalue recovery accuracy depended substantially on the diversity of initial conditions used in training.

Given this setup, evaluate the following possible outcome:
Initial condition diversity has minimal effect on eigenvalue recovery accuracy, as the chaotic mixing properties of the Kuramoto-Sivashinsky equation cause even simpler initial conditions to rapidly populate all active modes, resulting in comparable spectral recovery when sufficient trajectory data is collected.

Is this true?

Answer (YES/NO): NO